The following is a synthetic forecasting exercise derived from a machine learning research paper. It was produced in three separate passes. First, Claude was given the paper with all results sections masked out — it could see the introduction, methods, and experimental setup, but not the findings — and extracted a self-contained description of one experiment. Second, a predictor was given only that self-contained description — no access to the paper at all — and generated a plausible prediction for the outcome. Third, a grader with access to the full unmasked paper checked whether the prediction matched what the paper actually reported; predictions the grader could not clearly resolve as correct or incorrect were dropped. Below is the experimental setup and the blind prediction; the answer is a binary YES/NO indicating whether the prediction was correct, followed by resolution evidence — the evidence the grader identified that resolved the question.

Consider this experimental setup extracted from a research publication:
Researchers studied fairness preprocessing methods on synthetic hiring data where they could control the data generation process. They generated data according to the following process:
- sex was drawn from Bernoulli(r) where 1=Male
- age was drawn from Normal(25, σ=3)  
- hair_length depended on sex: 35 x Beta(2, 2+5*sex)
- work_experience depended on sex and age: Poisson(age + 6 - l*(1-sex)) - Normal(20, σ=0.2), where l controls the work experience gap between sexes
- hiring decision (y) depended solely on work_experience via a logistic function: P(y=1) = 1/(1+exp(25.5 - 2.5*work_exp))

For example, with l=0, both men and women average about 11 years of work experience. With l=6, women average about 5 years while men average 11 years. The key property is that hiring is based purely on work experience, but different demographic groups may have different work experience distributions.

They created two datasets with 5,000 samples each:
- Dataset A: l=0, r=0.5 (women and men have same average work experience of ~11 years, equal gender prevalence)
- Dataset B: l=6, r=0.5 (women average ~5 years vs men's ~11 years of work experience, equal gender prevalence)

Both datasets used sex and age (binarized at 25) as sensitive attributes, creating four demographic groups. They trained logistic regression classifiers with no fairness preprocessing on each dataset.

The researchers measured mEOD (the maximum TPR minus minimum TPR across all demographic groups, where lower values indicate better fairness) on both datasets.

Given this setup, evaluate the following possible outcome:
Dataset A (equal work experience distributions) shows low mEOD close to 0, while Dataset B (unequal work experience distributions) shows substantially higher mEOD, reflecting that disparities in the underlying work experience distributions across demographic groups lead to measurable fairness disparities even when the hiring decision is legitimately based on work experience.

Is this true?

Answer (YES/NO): YES